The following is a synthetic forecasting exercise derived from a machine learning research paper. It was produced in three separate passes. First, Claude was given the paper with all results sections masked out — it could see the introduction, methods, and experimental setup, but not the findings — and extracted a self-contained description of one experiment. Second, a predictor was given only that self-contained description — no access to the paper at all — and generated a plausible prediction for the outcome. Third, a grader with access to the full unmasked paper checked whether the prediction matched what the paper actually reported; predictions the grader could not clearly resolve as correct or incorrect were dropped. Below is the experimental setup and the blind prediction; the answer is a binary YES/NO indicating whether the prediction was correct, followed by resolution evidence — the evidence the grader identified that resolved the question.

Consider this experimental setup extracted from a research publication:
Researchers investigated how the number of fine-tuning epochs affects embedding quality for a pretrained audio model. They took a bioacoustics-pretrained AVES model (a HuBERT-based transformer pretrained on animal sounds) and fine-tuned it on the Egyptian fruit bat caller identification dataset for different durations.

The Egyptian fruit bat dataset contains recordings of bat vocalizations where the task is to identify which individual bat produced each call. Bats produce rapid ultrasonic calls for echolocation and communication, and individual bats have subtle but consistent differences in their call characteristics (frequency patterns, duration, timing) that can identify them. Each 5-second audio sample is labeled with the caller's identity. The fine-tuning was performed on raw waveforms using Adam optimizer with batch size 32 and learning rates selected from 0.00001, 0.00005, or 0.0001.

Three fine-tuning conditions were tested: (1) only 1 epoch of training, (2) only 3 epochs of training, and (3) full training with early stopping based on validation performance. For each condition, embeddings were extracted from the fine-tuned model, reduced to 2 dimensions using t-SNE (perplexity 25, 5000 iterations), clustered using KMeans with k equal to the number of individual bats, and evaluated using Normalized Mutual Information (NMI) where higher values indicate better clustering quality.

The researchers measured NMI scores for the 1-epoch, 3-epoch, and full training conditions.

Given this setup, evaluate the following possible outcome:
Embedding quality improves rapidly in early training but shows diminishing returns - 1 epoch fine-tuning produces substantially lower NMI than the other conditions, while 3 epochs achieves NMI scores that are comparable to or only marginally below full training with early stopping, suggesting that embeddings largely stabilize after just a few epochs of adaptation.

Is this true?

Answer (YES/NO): NO